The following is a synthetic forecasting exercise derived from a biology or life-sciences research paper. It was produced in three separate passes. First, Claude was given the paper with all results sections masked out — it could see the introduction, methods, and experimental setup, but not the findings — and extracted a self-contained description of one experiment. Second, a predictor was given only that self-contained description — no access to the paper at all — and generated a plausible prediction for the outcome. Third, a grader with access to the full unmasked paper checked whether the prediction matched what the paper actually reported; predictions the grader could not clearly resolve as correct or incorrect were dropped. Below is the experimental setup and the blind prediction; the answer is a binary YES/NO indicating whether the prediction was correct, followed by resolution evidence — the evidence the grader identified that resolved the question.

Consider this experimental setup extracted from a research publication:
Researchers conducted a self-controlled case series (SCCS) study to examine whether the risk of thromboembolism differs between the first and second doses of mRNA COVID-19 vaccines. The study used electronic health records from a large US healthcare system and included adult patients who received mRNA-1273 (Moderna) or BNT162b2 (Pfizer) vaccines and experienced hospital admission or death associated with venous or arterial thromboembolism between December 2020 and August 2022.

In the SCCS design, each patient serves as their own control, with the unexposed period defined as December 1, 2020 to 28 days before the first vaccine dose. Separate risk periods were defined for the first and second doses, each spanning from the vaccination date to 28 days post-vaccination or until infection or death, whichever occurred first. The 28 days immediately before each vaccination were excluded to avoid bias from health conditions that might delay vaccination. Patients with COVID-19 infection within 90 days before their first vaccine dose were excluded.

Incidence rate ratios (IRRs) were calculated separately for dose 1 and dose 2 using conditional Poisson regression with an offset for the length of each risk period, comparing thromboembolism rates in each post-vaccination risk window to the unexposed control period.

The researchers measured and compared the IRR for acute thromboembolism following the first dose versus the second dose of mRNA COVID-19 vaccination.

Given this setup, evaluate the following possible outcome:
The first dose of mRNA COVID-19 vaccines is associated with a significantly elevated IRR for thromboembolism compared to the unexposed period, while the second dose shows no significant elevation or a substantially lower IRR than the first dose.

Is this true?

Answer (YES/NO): NO